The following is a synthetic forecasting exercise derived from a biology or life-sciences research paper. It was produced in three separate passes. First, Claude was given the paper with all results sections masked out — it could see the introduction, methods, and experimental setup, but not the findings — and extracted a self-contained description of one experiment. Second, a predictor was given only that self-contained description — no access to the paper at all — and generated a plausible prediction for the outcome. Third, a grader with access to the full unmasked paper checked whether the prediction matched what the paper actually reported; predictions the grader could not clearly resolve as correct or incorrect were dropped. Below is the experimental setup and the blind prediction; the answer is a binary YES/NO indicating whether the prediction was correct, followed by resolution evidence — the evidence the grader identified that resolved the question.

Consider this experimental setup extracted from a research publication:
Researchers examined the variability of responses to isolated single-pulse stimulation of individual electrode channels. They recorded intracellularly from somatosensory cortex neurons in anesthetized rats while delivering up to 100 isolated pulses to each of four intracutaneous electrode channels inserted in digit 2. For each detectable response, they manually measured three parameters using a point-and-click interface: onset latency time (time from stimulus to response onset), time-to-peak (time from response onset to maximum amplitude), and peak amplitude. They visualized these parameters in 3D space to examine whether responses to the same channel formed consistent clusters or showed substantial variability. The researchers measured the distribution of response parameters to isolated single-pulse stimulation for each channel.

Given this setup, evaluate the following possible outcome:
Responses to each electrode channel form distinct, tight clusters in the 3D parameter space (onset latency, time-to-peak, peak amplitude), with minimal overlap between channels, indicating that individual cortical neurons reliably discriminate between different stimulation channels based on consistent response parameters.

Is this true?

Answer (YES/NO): NO